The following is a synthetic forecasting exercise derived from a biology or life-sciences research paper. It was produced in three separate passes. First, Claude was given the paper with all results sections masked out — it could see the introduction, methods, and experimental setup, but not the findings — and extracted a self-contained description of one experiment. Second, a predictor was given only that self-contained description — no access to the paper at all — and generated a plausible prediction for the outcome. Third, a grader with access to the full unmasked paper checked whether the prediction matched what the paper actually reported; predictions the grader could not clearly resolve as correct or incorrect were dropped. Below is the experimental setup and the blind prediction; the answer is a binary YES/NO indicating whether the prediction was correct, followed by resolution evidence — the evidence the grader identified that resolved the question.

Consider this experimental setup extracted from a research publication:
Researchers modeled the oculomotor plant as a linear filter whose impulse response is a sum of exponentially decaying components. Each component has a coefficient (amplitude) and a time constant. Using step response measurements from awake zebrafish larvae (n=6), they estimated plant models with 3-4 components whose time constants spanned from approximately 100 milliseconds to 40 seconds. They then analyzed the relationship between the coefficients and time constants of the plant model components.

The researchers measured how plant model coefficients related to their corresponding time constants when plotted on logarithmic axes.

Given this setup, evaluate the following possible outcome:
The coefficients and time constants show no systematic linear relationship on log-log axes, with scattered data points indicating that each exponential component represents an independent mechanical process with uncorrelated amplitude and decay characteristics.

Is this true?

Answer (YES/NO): NO